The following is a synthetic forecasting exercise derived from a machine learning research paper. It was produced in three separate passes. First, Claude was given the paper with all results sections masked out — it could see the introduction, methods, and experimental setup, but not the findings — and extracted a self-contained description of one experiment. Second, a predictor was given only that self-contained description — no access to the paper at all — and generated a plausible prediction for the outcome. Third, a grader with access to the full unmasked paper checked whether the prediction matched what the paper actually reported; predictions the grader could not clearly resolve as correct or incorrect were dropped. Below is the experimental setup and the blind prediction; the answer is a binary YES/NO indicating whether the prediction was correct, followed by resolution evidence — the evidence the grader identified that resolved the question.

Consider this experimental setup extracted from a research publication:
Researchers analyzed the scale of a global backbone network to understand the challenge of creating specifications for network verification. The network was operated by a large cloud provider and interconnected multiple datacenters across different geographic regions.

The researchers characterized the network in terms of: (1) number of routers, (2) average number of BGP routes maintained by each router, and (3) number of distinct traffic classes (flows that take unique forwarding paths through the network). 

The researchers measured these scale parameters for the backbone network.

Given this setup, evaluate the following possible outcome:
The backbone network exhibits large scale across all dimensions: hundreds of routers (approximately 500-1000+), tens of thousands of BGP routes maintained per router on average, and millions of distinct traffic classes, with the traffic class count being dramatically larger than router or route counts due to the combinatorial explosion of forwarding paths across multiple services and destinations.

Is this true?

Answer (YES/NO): NO